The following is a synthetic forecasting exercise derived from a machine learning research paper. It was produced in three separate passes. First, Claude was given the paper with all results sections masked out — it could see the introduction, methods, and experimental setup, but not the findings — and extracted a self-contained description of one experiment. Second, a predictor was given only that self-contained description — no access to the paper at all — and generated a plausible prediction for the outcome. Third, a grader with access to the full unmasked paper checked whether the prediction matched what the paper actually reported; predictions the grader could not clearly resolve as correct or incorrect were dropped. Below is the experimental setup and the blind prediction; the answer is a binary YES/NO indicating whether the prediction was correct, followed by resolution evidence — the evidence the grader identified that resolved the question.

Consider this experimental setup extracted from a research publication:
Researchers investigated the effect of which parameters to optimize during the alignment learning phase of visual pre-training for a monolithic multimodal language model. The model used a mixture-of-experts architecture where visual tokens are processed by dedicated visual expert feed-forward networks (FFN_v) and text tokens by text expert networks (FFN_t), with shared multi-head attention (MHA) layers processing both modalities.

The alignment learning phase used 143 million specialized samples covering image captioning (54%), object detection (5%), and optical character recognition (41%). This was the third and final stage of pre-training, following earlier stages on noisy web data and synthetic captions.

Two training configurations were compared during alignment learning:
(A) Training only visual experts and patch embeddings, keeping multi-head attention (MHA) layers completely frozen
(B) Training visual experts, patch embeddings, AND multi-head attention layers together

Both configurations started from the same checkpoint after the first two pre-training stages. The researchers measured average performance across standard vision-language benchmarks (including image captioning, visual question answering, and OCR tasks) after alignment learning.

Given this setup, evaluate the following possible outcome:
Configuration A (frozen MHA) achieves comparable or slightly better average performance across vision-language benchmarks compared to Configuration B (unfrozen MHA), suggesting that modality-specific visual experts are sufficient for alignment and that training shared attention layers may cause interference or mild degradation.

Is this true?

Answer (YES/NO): NO